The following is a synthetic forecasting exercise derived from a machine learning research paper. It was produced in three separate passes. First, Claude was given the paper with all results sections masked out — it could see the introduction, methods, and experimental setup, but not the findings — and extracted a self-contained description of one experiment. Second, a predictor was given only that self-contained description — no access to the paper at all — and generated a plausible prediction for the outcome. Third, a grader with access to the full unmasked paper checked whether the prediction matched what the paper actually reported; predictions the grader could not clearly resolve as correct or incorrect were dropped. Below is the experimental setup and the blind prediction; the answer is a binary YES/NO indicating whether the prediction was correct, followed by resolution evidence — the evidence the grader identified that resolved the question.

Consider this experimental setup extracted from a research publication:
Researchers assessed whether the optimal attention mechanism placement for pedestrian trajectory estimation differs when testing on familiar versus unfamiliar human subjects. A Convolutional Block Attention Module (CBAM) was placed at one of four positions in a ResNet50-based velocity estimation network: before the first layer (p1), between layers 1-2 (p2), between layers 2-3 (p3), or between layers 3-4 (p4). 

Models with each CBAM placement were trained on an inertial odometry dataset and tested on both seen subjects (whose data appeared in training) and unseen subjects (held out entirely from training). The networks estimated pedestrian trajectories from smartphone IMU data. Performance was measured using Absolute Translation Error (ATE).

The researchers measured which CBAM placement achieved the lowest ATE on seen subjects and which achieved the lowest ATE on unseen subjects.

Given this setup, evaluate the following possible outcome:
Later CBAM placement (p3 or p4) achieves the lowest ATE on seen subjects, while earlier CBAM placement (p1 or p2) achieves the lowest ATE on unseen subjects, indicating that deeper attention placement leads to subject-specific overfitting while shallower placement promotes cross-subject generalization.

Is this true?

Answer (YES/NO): NO